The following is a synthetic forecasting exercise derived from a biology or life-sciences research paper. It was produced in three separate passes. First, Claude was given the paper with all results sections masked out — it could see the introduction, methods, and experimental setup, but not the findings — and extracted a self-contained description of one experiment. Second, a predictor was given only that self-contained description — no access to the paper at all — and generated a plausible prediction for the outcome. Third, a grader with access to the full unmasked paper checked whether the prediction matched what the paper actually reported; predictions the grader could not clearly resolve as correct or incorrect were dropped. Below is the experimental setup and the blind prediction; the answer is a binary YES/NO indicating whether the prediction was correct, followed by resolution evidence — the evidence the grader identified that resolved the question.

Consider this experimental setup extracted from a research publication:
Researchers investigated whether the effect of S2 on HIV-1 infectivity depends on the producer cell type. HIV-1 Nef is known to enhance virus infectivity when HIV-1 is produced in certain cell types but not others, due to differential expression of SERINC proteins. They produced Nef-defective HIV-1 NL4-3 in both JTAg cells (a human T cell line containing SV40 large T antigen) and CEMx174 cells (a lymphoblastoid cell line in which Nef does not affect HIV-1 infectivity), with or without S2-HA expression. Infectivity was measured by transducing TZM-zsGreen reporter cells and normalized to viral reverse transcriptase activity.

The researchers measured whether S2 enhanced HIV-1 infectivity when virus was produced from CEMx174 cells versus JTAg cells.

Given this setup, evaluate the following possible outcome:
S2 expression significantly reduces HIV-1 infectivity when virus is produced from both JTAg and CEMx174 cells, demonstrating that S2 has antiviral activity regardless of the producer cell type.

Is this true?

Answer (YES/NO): NO